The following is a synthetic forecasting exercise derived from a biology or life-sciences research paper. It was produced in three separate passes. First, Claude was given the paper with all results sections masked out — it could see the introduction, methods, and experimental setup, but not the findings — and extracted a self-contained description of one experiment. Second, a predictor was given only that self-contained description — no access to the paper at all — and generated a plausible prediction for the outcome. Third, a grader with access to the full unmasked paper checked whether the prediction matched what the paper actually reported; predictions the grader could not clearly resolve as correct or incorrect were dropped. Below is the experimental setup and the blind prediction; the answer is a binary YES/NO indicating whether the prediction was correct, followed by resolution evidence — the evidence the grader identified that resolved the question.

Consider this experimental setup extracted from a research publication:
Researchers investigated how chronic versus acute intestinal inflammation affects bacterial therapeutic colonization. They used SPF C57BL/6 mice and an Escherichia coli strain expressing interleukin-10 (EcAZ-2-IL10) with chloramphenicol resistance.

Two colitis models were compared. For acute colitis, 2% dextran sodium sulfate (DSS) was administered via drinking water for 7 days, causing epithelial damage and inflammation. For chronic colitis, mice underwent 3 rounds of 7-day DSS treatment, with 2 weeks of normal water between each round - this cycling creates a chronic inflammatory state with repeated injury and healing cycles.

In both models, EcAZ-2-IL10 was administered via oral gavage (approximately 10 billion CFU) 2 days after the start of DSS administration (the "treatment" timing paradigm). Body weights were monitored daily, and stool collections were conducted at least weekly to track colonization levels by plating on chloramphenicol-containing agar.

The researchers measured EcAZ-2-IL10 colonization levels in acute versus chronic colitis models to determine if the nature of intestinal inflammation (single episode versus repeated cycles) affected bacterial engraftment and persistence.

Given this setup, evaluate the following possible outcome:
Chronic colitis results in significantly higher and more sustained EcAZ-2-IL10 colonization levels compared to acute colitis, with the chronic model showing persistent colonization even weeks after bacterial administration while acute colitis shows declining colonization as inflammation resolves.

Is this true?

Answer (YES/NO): NO